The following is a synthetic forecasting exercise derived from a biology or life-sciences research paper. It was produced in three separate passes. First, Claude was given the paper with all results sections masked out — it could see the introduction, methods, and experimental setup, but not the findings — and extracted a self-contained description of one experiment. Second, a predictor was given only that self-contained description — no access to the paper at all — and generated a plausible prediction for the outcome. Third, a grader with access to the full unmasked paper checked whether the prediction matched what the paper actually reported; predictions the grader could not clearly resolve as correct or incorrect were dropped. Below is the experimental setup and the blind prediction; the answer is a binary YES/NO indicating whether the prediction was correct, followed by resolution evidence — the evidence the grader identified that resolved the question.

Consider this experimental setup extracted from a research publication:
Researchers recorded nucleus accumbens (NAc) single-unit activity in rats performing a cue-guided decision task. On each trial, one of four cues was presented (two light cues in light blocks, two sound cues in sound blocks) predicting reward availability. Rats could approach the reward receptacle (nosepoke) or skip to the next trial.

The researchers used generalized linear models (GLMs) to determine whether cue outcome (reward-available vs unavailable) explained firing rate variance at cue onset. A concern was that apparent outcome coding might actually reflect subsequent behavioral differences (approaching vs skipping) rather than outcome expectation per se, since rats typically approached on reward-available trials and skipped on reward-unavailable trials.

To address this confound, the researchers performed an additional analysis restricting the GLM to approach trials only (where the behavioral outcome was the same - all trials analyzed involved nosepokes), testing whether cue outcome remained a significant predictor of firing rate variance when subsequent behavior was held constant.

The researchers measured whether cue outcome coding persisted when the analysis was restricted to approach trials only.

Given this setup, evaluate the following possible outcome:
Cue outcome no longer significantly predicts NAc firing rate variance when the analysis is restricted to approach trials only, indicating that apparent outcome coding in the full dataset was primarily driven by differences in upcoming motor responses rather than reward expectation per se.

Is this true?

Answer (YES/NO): NO